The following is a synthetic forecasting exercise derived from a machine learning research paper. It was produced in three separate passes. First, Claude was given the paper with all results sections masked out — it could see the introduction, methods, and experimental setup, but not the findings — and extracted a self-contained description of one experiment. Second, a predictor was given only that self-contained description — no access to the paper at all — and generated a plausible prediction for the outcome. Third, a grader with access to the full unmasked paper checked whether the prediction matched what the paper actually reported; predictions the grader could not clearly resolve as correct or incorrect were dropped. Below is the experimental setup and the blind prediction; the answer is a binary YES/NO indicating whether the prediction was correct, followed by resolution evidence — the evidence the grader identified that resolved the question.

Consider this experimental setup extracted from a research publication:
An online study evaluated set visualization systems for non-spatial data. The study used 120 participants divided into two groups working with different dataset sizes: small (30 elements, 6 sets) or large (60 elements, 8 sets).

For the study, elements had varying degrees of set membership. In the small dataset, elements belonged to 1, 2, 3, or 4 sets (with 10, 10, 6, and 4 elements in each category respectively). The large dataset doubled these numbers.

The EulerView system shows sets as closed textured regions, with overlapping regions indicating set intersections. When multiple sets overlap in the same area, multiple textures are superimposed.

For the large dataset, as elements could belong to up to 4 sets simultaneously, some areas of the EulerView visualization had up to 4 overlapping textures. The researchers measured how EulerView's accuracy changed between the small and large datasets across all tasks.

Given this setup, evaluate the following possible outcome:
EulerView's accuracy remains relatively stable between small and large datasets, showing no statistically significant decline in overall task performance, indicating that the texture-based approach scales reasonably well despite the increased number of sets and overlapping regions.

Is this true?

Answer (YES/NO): NO